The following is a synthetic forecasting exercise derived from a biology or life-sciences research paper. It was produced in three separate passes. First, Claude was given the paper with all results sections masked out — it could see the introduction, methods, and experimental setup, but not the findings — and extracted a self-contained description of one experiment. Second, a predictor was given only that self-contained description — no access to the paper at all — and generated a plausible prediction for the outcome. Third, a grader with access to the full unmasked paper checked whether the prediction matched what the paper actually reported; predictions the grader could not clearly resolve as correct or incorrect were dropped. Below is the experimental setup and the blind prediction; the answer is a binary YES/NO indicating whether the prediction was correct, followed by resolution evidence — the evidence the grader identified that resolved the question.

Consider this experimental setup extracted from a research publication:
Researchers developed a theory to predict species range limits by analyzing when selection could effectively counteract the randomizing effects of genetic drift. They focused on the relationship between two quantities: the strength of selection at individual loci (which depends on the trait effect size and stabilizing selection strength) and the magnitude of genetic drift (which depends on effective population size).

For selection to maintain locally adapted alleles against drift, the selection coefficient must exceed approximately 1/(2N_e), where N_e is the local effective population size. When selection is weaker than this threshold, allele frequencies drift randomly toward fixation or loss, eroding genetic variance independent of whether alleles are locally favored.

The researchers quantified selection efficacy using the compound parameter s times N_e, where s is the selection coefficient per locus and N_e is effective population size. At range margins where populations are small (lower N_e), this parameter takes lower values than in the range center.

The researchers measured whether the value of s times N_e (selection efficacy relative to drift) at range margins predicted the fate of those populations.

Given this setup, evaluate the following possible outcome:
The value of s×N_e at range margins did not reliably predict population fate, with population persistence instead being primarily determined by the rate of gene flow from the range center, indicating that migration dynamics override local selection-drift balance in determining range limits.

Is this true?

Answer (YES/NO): NO